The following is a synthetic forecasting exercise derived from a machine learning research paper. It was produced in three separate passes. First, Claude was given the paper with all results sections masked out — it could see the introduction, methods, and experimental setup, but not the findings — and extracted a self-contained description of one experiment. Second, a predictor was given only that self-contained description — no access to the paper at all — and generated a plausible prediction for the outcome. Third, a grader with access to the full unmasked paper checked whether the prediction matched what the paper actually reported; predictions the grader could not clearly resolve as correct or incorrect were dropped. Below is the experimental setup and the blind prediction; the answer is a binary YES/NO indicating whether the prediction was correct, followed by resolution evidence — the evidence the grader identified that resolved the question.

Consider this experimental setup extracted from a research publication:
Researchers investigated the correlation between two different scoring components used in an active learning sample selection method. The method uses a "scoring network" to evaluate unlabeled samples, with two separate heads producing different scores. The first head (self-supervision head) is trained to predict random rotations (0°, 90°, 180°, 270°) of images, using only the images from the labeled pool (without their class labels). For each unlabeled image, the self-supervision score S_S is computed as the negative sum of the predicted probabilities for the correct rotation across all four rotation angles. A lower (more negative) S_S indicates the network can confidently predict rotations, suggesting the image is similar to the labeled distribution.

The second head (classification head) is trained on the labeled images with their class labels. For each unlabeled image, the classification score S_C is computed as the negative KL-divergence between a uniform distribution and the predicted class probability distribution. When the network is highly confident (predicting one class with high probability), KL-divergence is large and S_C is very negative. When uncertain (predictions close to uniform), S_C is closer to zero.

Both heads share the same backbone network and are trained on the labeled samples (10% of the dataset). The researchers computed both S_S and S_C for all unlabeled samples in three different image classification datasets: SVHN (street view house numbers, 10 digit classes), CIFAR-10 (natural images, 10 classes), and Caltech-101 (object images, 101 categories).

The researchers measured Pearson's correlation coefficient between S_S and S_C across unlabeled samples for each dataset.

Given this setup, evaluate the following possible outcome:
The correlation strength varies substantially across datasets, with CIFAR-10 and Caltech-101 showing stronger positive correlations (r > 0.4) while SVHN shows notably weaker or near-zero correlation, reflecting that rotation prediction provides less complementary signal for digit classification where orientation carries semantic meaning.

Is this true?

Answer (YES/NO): NO